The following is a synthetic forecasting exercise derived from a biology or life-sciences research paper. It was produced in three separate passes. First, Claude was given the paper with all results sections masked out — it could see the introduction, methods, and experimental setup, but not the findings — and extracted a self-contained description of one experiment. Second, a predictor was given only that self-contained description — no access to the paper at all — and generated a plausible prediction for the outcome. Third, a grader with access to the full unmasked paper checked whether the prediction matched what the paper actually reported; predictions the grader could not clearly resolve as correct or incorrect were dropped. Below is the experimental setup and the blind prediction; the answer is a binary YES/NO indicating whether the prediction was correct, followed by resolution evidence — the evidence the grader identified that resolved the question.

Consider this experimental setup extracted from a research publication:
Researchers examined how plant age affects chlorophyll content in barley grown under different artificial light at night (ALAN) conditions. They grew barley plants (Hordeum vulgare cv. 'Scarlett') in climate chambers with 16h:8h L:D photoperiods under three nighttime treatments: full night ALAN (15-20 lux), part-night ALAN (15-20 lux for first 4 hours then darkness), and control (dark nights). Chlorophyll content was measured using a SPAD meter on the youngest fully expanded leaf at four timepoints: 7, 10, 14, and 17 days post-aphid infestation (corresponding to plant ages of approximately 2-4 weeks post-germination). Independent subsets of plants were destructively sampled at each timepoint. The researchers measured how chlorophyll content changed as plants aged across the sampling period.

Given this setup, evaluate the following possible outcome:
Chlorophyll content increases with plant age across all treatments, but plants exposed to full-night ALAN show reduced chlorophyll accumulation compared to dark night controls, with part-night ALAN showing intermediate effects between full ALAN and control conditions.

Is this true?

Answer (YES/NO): NO